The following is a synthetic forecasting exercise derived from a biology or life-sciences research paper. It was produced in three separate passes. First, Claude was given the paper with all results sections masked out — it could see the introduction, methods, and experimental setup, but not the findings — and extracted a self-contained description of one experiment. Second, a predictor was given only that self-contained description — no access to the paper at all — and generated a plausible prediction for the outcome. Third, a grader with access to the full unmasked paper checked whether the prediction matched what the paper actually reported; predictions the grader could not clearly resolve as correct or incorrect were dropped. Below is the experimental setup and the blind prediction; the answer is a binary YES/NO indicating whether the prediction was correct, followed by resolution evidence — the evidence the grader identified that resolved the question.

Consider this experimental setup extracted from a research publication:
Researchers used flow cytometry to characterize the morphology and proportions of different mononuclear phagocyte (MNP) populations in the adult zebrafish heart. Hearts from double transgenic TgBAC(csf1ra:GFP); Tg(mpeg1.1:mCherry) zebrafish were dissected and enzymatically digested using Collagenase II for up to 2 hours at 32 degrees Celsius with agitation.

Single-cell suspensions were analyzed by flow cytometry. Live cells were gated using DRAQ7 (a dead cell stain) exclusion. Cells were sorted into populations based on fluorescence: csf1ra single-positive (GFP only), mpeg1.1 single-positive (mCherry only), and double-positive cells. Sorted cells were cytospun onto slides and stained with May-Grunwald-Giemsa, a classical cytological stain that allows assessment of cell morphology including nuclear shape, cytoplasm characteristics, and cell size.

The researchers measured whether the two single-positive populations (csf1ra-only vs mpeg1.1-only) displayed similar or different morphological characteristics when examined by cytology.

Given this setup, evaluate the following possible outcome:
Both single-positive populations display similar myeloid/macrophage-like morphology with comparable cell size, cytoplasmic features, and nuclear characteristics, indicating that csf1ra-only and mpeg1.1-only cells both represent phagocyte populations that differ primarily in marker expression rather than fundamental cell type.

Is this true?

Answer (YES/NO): NO